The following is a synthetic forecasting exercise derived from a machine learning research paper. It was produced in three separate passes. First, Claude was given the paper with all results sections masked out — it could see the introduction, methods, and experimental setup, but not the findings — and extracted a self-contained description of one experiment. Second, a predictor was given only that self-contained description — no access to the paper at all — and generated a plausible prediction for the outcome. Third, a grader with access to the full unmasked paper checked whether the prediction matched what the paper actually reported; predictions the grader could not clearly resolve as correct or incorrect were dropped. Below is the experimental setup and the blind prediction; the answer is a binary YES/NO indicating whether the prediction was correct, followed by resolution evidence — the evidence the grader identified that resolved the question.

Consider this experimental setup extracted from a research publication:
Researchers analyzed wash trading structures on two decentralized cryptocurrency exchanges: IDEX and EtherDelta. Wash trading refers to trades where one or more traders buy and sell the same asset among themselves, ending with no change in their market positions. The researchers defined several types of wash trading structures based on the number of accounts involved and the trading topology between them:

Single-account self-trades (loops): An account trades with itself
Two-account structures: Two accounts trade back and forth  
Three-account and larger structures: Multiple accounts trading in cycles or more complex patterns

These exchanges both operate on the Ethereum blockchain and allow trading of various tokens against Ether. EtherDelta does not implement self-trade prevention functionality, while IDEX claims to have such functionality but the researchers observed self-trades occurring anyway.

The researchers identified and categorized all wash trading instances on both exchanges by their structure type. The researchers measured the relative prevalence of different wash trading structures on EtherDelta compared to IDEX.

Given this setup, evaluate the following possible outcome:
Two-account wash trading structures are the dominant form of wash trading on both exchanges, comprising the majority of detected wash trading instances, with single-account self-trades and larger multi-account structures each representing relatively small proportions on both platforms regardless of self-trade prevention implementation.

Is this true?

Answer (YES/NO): NO